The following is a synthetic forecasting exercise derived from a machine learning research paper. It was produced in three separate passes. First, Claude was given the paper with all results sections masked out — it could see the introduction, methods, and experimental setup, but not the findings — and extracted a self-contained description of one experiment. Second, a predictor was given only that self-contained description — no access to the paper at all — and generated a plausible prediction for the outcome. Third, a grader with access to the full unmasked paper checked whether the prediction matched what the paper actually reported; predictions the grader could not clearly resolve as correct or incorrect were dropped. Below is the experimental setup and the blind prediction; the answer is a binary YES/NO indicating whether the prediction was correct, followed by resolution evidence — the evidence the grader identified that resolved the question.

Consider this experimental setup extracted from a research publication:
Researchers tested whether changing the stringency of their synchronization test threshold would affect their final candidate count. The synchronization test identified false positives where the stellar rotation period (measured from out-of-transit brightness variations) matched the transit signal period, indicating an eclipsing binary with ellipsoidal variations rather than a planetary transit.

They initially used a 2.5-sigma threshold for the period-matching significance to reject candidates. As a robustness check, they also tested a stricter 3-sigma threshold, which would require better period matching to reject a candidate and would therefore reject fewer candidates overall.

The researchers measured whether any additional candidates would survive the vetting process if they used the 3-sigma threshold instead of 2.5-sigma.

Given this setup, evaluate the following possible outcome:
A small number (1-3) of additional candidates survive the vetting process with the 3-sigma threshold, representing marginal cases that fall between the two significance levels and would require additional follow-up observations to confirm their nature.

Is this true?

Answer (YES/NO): NO